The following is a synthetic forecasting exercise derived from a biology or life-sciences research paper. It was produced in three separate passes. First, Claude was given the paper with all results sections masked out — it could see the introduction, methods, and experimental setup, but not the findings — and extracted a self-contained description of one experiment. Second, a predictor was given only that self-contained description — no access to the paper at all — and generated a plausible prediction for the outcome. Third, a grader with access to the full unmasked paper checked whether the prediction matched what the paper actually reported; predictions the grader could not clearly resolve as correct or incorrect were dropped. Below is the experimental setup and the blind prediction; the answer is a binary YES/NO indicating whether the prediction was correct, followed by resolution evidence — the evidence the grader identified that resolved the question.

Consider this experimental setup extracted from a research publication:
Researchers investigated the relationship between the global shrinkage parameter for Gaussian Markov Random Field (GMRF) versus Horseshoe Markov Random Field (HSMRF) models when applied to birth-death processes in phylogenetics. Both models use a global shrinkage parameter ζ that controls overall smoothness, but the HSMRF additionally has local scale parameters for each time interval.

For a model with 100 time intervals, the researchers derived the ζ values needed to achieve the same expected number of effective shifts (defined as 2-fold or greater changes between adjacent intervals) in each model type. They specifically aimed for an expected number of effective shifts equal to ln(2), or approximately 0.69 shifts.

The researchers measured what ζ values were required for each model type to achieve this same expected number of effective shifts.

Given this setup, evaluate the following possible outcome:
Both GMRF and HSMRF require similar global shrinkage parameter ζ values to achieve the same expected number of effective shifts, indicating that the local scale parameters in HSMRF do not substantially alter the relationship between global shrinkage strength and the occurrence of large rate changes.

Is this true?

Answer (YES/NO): NO